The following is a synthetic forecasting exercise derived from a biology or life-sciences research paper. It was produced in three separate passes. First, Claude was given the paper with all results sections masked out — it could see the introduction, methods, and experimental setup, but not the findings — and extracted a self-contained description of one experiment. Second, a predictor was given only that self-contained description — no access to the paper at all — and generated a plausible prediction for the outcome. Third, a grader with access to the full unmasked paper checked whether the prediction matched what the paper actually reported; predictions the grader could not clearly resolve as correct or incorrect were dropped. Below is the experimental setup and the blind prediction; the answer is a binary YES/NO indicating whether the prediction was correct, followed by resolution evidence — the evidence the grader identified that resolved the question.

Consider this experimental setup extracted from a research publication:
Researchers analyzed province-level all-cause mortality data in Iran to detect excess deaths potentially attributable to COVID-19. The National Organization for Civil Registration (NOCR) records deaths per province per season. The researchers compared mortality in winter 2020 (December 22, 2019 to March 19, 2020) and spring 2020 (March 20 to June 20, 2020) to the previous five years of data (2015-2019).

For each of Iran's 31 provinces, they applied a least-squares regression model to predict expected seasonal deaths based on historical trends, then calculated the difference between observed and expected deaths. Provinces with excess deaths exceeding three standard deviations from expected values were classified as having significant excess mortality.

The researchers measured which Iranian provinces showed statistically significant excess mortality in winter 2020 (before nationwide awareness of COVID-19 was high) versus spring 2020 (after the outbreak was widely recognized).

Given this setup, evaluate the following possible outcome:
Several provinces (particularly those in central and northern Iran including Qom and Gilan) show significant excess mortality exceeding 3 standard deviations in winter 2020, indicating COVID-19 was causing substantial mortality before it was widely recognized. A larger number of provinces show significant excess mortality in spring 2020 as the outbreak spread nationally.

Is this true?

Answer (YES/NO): YES